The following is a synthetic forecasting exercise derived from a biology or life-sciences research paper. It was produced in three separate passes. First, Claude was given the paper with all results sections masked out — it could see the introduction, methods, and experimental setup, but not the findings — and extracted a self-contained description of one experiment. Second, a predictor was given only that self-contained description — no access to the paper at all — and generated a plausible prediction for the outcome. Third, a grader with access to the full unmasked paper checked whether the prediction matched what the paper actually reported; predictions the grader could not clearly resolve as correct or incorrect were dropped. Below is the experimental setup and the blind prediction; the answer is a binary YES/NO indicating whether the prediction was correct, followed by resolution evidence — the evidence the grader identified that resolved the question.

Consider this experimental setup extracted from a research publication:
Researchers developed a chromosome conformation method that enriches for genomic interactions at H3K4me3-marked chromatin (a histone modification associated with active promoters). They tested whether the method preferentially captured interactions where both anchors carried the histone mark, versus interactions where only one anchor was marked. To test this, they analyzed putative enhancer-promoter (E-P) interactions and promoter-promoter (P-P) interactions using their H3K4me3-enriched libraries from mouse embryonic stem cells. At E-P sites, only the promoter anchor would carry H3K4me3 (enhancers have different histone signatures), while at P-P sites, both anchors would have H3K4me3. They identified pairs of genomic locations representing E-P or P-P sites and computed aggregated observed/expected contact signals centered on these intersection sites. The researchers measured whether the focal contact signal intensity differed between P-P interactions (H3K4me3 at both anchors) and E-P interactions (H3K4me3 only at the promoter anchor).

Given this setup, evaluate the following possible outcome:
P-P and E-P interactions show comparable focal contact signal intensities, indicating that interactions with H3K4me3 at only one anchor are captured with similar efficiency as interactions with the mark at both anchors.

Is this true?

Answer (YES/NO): YES